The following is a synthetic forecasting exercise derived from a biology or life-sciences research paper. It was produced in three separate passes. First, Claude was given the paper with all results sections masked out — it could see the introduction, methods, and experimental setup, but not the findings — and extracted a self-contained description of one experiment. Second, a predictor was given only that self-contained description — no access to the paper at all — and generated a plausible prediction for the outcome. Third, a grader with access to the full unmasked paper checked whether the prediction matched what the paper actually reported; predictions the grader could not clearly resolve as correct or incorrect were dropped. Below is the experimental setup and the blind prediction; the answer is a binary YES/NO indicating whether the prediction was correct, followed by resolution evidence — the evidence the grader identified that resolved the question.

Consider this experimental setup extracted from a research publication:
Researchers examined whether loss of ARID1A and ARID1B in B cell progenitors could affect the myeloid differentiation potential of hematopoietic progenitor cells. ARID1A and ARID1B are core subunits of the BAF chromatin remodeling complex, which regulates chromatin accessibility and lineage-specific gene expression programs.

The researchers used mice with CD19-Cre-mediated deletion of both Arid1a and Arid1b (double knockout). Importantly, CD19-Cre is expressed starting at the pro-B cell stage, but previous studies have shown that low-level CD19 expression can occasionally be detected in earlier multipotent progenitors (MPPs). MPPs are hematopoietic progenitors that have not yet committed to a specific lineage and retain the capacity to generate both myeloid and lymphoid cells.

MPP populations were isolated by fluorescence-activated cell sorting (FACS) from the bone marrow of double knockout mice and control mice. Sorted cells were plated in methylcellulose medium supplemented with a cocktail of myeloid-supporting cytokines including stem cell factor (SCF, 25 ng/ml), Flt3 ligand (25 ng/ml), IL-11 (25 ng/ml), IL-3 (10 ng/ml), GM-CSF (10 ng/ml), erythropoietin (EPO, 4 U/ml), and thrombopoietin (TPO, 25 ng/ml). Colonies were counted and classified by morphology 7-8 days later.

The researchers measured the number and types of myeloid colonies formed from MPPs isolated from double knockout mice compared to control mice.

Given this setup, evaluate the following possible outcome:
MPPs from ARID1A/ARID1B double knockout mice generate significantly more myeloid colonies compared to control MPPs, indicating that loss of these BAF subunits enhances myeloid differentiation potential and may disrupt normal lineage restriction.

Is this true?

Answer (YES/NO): NO